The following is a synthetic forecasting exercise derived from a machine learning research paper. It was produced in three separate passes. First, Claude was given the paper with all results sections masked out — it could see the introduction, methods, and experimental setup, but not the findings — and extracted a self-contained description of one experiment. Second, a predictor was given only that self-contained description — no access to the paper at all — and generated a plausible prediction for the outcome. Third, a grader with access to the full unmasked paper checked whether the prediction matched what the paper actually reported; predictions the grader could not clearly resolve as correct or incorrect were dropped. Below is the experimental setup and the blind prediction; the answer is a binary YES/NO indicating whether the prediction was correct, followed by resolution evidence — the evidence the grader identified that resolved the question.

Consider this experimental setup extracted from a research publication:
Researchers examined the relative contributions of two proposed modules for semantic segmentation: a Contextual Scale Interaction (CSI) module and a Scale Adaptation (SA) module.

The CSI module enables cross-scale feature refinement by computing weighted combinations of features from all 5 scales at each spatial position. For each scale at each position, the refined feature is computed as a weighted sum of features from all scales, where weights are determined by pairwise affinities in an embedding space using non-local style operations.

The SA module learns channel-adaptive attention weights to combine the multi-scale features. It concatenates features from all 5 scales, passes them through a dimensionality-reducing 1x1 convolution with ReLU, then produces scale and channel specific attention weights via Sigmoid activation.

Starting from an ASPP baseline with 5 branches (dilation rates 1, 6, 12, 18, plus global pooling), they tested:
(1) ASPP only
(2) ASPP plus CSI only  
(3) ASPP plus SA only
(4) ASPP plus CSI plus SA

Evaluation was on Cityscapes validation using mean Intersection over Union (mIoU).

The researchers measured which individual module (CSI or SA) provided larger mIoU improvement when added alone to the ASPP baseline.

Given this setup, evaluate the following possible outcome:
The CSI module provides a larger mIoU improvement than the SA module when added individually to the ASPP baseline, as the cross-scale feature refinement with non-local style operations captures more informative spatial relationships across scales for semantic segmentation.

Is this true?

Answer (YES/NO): YES